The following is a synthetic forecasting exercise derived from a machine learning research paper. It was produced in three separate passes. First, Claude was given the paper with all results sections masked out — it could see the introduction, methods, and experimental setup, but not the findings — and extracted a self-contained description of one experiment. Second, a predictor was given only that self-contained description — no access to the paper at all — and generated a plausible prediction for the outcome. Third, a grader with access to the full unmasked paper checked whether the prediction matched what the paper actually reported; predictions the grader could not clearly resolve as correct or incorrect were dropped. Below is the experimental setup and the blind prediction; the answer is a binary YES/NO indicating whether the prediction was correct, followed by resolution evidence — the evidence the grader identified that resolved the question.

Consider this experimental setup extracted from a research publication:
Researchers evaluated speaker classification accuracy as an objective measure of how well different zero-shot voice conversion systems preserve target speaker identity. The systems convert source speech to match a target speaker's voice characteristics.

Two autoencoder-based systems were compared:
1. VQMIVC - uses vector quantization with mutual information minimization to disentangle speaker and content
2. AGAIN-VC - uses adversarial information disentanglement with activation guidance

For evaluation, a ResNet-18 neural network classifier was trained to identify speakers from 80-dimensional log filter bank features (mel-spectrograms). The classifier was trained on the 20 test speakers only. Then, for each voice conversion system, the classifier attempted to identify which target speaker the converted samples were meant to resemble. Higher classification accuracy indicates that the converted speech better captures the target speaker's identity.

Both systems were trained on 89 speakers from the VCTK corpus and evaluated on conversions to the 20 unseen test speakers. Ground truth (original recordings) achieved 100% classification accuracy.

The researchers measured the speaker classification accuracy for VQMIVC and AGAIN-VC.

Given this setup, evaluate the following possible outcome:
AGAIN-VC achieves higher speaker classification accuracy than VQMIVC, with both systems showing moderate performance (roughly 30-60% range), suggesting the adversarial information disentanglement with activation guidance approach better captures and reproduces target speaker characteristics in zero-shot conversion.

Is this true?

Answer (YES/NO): NO